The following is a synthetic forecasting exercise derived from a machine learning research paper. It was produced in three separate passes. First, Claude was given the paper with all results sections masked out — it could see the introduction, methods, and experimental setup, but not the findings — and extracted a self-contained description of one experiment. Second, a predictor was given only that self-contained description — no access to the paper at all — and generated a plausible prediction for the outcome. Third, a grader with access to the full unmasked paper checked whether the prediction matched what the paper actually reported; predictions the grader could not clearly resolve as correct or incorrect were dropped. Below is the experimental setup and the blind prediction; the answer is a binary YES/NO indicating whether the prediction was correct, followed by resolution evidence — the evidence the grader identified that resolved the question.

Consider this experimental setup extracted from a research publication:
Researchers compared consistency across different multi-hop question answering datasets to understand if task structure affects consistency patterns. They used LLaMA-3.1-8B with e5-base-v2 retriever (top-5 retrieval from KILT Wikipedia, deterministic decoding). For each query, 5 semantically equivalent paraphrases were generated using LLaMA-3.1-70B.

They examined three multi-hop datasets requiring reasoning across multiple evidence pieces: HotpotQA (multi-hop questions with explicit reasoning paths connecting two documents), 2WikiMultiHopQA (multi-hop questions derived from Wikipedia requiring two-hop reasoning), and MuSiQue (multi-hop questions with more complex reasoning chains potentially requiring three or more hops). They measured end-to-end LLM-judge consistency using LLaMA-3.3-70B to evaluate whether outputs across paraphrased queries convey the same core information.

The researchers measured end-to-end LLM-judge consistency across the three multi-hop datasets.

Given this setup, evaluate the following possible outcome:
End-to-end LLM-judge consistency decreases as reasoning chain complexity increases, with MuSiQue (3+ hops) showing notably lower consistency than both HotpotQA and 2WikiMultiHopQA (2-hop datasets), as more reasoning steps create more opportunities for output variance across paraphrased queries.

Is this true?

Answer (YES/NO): YES